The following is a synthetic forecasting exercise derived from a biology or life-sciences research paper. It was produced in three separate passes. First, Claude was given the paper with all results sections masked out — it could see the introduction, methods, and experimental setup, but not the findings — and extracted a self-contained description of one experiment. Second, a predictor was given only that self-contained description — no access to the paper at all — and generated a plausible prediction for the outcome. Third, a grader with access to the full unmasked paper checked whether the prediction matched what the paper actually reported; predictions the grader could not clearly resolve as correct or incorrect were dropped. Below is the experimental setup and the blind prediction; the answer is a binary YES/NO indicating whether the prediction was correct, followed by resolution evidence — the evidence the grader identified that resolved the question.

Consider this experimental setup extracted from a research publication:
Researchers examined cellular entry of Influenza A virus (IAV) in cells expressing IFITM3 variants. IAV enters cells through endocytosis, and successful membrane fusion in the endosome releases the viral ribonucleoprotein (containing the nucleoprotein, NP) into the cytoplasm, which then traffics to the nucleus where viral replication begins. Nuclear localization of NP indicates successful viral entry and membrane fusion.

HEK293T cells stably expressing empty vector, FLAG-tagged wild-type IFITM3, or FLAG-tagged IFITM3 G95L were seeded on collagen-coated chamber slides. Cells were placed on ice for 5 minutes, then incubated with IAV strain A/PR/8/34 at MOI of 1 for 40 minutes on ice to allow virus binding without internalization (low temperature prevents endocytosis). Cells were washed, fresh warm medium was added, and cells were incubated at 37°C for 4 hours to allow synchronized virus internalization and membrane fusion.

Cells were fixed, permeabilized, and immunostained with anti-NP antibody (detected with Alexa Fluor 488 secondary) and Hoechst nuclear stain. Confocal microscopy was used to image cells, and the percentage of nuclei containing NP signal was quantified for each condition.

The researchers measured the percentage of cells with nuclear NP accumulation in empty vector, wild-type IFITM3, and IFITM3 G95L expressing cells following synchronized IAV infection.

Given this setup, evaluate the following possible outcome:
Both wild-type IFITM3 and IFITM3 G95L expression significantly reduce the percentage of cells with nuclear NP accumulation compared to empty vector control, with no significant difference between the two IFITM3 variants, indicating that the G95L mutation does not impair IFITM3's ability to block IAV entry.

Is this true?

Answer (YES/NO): NO